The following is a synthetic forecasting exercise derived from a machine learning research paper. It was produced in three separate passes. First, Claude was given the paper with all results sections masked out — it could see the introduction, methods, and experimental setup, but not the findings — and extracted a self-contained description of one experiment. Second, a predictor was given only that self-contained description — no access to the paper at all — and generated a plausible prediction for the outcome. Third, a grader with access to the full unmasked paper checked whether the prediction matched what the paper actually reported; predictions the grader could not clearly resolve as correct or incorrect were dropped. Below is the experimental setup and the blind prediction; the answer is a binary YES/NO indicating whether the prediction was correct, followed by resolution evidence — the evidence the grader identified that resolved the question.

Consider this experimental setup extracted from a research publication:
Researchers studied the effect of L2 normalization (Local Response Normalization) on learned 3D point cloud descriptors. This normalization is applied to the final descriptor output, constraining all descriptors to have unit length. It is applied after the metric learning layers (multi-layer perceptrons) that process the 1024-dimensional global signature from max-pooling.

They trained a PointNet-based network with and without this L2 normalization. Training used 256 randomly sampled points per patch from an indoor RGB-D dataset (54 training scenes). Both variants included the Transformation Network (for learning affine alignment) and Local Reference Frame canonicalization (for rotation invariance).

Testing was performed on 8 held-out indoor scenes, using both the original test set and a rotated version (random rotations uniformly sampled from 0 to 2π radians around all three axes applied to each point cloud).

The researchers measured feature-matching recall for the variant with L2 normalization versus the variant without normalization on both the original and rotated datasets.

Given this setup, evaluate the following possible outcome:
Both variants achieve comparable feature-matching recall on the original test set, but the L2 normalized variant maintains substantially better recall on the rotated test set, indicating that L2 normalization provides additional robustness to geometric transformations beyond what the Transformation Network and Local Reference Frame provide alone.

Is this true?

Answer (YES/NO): NO